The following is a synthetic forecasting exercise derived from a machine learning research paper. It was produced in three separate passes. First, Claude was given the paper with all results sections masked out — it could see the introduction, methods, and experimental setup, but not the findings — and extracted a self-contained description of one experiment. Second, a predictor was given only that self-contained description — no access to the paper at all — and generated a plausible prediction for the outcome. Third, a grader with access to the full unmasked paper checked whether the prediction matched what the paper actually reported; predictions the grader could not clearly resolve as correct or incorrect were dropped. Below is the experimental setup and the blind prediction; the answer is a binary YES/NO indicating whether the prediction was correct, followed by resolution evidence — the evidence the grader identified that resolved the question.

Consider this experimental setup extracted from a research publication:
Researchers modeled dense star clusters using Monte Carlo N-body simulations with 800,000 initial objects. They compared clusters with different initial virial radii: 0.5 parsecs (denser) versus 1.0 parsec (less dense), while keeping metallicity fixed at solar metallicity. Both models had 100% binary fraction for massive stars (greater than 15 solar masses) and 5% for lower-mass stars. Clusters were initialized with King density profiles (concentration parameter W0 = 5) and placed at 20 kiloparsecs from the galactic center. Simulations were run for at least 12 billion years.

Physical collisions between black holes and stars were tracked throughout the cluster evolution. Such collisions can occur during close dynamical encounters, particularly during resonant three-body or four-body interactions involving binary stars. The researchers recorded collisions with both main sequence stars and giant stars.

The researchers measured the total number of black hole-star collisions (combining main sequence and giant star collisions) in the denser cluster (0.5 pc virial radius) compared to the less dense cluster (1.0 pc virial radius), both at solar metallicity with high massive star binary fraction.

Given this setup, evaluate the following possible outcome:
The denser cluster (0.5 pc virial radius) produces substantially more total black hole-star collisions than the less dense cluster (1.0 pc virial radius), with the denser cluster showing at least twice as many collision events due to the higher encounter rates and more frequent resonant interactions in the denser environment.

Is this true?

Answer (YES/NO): YES